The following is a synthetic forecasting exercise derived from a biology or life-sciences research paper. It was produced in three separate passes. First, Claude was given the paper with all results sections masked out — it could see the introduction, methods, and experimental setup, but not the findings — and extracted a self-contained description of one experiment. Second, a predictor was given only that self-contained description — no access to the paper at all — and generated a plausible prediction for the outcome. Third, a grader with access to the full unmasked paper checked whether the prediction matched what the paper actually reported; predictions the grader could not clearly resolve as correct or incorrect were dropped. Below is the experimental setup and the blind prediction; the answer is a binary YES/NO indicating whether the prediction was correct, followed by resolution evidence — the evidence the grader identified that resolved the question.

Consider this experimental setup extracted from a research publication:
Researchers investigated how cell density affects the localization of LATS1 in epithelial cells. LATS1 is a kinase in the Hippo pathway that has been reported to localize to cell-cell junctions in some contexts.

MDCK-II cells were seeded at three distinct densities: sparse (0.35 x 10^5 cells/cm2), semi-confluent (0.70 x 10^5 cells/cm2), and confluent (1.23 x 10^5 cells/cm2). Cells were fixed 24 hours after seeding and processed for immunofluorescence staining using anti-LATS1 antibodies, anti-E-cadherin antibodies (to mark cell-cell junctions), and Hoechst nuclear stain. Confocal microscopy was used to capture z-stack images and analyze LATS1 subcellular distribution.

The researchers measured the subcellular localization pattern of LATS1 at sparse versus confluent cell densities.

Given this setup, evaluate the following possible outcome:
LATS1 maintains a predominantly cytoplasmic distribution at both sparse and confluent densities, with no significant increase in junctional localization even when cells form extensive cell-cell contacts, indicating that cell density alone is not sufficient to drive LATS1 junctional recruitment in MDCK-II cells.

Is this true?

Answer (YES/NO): NO